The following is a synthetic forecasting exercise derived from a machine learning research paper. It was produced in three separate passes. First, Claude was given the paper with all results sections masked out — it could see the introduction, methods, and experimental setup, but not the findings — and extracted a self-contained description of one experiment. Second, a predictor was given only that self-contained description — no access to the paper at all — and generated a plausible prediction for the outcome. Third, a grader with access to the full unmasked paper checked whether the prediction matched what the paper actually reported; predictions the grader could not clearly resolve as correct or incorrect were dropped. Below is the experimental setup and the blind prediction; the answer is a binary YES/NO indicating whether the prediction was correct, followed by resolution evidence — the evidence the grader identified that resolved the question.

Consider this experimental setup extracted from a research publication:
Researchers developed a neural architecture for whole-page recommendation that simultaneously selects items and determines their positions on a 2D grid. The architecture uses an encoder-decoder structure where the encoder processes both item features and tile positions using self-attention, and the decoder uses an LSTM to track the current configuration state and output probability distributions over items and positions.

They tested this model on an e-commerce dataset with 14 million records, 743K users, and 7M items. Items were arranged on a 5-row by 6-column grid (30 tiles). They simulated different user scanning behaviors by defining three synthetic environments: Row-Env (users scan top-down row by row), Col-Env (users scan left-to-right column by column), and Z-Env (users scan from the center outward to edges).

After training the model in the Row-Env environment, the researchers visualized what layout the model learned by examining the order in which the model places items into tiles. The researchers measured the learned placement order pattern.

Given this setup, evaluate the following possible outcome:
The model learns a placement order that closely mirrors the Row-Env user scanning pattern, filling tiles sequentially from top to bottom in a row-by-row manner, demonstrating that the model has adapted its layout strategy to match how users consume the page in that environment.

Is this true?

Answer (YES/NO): YES